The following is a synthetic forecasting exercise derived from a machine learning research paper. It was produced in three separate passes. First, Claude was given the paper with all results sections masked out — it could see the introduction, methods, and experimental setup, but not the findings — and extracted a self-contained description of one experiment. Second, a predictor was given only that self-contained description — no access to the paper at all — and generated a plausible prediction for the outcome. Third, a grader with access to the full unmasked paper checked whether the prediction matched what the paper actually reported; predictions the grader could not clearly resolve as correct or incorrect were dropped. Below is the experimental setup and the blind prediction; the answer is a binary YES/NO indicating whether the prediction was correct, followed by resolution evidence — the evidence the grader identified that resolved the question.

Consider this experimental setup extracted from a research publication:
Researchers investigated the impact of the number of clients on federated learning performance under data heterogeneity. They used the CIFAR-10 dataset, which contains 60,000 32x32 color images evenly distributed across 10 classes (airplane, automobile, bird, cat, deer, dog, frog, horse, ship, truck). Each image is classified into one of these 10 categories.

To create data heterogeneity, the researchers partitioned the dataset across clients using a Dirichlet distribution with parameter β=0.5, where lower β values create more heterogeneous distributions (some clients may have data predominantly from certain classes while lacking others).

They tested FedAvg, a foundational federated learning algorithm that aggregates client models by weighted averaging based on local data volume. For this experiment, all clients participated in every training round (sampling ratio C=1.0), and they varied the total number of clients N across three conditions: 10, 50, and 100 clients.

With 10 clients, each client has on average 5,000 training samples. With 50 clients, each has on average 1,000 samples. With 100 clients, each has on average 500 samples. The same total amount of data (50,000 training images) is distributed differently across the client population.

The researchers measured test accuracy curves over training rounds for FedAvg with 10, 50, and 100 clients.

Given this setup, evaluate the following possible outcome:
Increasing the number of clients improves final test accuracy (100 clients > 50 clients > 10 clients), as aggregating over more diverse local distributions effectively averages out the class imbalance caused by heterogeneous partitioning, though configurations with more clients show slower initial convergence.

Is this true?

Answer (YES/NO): NO